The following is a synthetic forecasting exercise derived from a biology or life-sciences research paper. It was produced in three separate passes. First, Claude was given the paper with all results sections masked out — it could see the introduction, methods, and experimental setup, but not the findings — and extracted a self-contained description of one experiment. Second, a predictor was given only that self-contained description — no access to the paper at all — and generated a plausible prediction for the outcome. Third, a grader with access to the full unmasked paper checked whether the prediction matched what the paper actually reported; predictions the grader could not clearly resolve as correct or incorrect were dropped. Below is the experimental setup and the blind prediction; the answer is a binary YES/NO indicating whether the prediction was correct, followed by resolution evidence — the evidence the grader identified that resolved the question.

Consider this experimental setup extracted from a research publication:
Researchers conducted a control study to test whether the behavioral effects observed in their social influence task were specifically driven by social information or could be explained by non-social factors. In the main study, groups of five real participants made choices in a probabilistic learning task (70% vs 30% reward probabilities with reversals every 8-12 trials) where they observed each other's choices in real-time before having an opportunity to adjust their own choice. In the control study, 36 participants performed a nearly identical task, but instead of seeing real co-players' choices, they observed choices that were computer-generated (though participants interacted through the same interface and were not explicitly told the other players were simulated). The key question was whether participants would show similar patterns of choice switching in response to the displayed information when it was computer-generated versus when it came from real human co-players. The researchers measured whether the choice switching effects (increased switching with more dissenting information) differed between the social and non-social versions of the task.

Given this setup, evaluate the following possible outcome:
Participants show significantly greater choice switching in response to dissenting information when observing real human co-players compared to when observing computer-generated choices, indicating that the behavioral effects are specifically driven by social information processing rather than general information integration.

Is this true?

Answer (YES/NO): NO